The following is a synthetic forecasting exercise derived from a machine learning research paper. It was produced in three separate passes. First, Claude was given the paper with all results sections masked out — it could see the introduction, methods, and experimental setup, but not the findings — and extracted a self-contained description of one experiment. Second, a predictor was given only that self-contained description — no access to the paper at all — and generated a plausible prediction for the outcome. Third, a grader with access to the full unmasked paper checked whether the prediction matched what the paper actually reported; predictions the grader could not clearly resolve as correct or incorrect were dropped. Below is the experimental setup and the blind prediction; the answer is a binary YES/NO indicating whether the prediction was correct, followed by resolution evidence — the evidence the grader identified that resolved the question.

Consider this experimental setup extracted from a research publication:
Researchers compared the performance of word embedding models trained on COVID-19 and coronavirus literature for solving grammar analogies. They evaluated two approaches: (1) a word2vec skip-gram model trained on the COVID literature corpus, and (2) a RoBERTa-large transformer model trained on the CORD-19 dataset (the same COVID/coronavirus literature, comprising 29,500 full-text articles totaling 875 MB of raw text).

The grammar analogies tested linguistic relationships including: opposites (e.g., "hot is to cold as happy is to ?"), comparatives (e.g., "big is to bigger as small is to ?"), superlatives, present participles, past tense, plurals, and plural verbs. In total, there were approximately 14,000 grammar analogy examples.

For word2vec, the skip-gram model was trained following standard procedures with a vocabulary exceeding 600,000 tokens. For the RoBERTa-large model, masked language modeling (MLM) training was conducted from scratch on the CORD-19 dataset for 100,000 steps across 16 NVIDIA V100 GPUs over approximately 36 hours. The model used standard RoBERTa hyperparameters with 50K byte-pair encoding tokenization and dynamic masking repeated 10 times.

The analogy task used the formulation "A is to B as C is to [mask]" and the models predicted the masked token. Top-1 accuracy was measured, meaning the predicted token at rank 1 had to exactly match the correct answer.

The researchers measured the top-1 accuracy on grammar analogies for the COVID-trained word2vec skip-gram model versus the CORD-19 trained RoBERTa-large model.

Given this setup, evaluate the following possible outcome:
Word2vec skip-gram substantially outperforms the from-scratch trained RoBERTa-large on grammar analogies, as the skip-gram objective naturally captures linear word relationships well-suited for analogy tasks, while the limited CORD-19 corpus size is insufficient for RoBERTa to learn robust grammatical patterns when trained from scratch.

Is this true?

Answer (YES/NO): YES